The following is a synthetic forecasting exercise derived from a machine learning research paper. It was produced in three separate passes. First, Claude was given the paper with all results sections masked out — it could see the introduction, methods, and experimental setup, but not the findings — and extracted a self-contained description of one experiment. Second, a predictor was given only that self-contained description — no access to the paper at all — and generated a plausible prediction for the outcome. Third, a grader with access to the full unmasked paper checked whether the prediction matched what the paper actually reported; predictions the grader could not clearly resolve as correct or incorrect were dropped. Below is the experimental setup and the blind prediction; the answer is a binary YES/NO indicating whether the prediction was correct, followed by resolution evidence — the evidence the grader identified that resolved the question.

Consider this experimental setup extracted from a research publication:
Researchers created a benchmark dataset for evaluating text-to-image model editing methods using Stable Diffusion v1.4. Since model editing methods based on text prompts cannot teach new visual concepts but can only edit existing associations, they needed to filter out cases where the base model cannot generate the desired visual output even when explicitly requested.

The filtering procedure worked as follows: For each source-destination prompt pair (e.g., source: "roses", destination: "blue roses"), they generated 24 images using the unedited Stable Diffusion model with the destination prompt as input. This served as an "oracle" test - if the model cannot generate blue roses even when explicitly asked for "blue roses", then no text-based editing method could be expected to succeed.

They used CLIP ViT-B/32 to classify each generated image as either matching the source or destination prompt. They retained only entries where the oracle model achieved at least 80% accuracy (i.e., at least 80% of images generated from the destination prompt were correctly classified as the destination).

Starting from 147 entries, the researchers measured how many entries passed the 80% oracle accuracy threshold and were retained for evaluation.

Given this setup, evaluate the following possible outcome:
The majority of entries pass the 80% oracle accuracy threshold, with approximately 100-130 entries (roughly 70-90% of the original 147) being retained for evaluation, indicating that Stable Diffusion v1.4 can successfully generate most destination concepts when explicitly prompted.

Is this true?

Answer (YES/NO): YES